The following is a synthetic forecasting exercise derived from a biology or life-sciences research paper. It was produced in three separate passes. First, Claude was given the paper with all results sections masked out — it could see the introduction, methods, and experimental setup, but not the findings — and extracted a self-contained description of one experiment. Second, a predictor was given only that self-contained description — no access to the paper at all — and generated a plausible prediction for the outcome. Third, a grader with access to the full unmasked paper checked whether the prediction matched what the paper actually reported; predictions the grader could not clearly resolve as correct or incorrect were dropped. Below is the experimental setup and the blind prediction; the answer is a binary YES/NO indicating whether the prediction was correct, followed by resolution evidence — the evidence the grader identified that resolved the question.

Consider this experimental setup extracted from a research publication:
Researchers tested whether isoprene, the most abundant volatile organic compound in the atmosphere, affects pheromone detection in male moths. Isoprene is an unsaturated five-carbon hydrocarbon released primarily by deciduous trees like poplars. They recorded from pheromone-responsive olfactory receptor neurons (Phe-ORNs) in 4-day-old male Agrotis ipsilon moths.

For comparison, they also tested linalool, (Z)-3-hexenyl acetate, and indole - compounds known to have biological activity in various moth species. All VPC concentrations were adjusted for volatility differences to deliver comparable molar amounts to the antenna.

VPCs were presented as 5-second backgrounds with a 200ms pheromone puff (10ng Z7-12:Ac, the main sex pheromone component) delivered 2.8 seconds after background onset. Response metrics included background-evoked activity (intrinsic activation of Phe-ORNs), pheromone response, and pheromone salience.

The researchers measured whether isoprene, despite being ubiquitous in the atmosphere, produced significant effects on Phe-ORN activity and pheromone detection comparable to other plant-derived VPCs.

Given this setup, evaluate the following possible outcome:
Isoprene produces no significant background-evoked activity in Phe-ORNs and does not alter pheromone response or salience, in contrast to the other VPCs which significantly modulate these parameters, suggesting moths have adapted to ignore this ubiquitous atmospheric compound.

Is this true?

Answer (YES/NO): NO